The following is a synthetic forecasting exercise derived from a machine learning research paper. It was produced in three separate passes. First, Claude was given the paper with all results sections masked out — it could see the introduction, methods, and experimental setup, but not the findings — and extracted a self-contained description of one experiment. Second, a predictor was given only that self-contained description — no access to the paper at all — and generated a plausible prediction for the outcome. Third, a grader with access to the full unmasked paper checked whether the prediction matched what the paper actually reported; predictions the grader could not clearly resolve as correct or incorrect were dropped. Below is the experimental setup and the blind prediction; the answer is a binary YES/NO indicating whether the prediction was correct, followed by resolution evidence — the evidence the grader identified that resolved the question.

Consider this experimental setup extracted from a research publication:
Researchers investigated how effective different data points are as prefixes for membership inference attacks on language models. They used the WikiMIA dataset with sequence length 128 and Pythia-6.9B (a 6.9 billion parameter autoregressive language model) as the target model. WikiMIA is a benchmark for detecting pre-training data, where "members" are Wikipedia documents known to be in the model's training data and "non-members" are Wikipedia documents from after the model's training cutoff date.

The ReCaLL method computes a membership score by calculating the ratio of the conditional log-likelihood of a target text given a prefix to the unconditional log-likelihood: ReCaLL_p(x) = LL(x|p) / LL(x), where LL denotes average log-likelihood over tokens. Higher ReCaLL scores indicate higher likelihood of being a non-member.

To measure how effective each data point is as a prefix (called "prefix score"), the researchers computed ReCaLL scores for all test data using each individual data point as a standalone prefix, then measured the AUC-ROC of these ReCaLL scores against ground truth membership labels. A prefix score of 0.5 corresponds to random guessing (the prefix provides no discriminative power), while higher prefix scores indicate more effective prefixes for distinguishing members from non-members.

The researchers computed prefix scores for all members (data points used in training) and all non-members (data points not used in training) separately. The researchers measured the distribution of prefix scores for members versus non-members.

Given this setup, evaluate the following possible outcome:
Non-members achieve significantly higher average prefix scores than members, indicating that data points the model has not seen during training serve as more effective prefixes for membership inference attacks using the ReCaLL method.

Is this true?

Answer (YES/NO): YES